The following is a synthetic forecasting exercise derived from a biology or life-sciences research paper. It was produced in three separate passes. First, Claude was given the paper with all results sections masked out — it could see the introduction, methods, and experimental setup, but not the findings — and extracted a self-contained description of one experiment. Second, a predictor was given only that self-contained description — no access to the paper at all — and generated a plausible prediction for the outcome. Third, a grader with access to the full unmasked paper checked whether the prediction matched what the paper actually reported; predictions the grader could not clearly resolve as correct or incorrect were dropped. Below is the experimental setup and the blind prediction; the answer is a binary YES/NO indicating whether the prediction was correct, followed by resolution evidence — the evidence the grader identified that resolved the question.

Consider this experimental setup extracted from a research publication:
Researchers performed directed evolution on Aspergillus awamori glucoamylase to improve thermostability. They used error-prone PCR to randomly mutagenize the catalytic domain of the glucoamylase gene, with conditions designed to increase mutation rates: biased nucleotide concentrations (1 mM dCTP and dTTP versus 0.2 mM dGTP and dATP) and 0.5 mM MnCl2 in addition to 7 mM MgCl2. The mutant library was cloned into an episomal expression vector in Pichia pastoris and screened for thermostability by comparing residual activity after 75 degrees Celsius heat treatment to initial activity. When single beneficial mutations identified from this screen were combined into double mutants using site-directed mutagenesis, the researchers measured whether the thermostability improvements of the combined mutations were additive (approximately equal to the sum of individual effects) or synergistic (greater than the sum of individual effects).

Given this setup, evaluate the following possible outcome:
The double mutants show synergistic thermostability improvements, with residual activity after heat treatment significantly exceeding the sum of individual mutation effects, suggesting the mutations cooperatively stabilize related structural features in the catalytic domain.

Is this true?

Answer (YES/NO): YES